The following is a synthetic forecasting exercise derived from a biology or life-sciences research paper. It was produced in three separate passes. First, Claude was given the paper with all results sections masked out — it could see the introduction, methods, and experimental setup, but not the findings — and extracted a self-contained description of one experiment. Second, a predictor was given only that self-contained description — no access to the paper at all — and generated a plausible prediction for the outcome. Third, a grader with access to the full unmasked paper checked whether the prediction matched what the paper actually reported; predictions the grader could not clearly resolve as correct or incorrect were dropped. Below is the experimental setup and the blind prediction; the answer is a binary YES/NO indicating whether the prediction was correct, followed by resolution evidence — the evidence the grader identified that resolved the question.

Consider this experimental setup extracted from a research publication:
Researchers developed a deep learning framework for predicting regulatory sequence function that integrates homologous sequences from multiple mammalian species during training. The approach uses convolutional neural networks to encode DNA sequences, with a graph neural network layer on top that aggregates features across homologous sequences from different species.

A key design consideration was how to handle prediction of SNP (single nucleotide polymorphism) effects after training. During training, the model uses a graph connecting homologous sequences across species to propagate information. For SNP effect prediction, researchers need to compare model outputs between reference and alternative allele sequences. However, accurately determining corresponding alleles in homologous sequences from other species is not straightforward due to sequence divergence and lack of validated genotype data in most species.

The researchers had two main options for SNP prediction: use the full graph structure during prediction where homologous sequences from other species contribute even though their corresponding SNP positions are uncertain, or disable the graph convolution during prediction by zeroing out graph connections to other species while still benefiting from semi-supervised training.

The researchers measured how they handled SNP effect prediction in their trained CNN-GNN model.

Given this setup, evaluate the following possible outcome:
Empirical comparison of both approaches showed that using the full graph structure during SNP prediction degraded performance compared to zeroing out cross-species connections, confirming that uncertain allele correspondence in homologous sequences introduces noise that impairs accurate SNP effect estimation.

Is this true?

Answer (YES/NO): NO